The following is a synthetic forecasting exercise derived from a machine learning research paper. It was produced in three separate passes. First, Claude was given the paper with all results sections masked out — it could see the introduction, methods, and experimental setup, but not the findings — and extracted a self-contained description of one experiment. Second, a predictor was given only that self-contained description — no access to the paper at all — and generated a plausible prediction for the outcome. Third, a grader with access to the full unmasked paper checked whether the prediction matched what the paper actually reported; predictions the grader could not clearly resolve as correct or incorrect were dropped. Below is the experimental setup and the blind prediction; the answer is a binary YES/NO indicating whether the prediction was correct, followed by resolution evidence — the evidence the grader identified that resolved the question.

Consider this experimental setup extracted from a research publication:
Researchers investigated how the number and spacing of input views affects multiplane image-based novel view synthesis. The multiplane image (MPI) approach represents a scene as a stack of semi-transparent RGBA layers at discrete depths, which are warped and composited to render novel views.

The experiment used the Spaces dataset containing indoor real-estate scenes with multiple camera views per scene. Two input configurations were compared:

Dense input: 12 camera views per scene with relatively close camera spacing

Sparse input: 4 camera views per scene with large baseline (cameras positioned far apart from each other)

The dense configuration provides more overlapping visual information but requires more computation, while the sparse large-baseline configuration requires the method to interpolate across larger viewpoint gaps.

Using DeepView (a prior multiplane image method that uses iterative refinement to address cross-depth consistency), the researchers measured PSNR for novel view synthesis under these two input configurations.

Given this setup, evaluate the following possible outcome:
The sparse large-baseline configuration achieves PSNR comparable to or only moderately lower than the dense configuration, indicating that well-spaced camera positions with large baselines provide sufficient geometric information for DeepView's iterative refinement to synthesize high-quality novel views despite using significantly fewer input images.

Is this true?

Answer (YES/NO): NO